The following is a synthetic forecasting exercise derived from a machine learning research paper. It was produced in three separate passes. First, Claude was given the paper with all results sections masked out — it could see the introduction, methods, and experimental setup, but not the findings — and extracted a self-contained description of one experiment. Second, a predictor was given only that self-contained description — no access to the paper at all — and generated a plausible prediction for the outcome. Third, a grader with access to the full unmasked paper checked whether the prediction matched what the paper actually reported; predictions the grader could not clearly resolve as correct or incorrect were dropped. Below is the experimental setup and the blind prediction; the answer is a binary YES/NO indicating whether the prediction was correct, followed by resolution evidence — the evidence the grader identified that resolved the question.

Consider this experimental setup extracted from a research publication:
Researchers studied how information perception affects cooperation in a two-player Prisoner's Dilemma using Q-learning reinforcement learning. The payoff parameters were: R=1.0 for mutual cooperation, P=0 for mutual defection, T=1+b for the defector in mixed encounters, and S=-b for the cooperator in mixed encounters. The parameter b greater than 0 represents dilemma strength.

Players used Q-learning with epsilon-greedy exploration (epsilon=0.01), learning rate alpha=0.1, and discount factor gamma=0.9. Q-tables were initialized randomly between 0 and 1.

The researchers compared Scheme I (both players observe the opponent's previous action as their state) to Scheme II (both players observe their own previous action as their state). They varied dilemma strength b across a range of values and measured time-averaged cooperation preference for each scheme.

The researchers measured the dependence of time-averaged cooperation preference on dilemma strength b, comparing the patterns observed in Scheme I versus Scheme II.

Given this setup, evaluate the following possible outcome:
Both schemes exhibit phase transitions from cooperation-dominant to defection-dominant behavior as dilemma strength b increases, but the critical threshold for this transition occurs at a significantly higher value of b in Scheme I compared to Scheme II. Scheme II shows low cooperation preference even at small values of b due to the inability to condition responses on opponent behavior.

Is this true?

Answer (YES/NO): NO